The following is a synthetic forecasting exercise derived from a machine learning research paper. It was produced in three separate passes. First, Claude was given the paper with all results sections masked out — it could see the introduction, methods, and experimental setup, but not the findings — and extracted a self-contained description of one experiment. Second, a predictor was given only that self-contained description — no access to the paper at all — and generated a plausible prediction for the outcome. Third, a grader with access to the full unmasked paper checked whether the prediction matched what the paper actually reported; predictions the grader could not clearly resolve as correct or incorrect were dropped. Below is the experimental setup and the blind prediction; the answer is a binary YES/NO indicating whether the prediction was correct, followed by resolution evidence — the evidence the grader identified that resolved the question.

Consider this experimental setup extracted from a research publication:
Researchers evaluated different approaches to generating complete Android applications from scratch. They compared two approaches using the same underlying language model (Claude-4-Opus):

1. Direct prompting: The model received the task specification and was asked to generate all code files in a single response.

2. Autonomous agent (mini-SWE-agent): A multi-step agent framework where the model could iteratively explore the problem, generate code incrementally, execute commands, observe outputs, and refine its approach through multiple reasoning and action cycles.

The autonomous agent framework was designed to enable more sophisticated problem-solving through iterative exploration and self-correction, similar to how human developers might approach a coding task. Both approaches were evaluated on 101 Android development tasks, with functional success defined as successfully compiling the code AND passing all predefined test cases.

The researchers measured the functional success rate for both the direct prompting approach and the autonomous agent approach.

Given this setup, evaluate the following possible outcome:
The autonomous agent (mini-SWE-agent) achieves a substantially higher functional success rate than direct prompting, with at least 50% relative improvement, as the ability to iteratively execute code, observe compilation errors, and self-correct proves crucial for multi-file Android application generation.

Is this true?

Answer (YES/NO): NO